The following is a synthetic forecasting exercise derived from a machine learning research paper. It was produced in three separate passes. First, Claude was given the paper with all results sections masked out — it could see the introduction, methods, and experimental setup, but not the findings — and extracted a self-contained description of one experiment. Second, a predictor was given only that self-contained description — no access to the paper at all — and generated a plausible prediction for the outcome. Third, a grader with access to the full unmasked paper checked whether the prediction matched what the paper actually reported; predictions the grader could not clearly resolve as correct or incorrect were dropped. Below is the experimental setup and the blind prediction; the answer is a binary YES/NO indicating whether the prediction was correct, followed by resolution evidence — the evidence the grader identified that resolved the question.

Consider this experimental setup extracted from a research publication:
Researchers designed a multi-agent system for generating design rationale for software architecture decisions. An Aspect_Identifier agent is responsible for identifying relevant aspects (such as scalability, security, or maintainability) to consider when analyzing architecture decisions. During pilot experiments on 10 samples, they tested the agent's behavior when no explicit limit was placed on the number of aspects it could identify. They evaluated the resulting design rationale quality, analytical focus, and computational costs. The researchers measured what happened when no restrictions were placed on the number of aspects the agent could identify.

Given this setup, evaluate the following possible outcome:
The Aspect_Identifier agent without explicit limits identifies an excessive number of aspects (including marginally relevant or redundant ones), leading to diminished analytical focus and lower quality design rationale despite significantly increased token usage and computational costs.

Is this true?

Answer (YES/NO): YES